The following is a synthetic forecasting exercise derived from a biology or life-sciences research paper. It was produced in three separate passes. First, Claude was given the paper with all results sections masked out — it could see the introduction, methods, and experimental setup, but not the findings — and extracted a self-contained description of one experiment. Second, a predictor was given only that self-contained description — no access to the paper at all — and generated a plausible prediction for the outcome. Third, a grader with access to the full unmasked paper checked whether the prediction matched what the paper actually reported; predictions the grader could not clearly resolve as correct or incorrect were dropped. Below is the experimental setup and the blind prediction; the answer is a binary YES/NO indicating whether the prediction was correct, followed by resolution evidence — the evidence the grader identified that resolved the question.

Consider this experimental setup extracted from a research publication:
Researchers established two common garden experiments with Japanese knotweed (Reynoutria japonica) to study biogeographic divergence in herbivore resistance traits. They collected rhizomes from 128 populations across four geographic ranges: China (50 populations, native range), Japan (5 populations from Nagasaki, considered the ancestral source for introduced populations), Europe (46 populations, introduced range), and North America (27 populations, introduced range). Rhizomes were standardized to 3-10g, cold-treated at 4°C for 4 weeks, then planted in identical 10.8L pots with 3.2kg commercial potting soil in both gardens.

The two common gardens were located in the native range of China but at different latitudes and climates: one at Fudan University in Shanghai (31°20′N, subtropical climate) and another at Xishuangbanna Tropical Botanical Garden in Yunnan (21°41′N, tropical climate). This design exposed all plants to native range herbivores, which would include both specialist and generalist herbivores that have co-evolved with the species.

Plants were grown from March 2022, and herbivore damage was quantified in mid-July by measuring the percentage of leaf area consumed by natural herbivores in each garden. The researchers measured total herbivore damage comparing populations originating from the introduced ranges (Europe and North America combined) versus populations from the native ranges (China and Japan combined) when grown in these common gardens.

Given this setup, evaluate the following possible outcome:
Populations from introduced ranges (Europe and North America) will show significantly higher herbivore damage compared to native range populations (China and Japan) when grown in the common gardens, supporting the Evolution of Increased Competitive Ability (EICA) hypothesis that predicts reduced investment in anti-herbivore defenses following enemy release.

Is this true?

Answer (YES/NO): NO